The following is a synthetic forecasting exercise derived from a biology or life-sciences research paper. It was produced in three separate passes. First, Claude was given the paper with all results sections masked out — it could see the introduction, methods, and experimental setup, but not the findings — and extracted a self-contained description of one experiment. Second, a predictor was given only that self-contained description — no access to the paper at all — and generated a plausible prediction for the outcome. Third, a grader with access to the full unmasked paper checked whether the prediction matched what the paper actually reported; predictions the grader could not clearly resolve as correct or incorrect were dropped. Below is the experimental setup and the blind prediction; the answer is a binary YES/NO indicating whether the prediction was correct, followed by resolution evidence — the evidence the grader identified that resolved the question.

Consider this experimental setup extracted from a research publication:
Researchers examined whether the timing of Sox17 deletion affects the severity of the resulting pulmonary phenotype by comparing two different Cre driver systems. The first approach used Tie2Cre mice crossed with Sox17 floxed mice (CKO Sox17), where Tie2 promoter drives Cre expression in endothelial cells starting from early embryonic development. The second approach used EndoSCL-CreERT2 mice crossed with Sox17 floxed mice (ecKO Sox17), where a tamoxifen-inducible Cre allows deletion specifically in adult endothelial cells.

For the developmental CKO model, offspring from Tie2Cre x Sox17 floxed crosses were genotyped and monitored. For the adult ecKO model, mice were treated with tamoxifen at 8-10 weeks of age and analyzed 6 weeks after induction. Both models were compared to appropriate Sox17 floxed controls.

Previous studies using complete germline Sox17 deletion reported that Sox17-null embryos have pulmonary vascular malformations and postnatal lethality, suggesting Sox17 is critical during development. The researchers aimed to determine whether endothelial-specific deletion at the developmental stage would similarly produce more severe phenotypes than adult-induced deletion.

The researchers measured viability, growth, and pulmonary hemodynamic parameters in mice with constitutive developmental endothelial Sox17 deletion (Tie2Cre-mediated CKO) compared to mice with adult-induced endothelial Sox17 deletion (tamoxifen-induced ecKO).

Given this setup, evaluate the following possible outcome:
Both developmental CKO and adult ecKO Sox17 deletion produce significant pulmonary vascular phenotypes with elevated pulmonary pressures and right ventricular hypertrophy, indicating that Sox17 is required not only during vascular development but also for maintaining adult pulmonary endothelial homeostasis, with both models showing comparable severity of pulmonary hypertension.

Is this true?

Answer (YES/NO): NO